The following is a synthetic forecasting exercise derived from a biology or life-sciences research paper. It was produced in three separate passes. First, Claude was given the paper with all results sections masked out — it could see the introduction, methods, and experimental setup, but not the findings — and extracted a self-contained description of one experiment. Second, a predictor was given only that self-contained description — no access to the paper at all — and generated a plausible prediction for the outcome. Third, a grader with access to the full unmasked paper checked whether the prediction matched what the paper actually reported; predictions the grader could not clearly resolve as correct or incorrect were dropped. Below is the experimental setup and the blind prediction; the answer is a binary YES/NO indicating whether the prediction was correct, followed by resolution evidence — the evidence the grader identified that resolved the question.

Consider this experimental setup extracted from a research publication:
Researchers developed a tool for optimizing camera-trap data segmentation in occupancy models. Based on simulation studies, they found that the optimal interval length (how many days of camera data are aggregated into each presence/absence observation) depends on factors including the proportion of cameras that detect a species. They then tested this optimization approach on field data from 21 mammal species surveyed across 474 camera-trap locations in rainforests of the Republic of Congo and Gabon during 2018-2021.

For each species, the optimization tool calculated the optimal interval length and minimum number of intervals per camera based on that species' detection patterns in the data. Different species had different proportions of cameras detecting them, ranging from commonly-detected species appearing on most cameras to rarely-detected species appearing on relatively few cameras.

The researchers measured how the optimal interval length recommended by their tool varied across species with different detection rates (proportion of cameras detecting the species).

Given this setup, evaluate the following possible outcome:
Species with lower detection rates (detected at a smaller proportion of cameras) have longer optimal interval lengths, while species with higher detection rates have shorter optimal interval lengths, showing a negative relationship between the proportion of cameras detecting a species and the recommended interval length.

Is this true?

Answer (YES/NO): YES